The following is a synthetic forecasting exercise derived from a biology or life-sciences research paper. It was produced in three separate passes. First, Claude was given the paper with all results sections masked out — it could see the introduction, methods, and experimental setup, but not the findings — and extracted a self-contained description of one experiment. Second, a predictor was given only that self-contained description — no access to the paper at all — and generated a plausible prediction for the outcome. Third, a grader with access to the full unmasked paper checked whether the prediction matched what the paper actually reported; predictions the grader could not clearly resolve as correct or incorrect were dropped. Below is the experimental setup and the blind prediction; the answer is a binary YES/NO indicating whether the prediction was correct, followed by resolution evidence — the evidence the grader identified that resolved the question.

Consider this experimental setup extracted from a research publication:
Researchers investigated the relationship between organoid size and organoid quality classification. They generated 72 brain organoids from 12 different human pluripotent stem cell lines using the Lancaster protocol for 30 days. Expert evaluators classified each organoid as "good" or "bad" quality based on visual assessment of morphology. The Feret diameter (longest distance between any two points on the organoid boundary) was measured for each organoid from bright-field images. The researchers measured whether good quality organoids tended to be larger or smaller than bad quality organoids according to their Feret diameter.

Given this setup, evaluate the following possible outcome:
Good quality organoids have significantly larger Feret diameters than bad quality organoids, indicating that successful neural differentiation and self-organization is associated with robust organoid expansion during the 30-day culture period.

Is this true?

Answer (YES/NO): NO